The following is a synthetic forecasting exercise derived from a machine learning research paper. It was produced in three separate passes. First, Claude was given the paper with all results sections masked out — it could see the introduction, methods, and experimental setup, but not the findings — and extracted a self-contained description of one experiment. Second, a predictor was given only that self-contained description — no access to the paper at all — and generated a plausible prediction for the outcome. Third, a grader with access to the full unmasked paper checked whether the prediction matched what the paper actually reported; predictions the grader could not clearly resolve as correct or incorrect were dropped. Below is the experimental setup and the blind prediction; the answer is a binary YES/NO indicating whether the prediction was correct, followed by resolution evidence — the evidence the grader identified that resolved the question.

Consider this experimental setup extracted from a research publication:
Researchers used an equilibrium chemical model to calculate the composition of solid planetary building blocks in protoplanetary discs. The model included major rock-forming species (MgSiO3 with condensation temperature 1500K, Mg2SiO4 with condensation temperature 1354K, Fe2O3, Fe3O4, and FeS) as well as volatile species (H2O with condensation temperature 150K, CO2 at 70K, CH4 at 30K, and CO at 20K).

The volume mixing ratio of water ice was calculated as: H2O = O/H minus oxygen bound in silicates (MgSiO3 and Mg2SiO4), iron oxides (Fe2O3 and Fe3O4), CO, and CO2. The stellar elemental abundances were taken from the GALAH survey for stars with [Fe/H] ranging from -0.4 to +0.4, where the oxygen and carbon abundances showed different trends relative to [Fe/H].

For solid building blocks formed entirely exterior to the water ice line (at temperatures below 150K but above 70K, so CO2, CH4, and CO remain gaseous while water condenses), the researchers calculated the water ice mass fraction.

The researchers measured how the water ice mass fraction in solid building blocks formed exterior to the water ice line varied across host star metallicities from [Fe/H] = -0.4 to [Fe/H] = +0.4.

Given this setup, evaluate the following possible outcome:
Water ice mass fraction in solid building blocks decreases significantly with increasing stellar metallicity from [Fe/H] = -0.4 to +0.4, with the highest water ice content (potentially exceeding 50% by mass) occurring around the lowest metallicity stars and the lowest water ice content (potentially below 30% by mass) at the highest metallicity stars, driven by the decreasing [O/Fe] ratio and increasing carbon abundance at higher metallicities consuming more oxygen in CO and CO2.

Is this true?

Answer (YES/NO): YES